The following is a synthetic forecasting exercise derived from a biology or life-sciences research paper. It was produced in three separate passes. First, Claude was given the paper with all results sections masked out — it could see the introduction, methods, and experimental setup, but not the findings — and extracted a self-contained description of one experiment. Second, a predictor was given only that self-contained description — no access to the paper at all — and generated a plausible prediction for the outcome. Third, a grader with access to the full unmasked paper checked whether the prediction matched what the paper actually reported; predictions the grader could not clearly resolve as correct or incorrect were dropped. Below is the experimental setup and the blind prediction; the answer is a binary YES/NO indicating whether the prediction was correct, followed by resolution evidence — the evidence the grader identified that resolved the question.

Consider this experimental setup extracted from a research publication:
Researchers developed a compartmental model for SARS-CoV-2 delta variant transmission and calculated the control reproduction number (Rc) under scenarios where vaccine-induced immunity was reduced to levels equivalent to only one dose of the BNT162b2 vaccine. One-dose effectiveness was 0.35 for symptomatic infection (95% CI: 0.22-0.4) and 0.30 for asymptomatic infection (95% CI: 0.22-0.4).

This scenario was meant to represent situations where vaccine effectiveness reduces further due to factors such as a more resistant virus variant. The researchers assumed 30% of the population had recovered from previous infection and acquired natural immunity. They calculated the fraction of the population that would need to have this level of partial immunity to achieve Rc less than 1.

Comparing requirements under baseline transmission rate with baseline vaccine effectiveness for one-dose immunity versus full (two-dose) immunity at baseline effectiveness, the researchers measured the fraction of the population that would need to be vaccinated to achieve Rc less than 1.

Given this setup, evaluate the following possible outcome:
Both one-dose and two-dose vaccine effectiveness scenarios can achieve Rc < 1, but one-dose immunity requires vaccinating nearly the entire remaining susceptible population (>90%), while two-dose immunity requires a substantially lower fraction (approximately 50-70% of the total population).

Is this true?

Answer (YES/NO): NO